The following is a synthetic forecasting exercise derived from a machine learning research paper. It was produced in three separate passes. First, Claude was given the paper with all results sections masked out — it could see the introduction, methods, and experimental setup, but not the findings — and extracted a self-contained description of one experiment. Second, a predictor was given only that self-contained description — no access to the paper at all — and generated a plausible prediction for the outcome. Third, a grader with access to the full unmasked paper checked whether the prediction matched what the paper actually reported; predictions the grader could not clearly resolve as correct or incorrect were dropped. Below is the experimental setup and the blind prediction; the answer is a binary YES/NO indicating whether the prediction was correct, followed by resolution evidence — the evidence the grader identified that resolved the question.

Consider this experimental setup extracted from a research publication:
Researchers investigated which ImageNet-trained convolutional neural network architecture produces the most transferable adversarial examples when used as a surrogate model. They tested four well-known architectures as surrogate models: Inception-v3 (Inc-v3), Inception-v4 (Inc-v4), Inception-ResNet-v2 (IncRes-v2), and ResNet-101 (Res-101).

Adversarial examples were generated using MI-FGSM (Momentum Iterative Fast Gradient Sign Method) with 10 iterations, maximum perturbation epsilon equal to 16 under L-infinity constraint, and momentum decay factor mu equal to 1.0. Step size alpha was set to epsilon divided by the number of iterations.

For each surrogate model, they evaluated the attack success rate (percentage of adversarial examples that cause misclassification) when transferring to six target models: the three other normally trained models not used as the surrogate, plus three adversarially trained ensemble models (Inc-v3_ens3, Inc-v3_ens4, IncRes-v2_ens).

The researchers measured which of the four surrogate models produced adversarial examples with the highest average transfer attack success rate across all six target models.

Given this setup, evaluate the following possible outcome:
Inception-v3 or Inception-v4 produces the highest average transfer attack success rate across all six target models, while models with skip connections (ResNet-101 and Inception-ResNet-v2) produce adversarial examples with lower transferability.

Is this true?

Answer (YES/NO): NO